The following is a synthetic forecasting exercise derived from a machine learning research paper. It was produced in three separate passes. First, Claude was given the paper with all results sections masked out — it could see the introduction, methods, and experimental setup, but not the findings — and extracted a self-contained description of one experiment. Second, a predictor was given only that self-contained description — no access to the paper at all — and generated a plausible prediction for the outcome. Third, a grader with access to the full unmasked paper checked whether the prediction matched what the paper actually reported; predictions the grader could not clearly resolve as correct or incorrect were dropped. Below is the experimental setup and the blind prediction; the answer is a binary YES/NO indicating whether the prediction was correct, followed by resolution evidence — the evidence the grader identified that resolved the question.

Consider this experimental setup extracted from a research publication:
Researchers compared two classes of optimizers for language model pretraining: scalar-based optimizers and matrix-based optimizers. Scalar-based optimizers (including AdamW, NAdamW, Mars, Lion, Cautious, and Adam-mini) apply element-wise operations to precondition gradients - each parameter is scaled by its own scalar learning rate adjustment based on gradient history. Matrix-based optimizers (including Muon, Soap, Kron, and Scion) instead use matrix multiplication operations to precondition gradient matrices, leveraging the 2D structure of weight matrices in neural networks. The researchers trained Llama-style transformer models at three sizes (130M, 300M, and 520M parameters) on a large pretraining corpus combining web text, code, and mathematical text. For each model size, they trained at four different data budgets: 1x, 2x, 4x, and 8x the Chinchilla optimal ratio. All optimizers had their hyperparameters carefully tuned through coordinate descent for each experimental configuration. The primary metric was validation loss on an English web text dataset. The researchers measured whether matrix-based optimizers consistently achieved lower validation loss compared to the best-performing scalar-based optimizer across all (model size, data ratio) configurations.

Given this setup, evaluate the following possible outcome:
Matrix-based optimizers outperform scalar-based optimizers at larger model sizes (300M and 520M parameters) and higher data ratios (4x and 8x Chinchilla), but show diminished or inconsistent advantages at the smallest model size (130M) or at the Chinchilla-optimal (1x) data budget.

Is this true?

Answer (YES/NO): NO